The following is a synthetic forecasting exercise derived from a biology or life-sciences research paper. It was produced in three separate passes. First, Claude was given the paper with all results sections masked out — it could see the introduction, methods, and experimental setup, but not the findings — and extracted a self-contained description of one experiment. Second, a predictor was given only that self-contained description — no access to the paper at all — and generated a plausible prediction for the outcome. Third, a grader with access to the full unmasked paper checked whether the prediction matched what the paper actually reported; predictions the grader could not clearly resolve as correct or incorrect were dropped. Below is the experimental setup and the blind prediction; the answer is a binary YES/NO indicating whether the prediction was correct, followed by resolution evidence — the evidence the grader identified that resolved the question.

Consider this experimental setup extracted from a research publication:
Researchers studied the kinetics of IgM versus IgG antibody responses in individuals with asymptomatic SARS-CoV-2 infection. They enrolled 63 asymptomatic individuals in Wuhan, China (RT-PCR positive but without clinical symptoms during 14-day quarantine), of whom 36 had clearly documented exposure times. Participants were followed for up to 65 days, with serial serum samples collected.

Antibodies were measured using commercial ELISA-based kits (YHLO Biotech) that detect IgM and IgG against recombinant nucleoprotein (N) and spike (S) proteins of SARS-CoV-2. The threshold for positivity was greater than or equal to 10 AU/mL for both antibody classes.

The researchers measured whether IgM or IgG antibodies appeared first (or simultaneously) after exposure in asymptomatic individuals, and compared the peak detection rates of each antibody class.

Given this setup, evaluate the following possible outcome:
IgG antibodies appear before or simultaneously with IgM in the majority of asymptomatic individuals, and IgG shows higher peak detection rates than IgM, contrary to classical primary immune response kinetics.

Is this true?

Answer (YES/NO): NO